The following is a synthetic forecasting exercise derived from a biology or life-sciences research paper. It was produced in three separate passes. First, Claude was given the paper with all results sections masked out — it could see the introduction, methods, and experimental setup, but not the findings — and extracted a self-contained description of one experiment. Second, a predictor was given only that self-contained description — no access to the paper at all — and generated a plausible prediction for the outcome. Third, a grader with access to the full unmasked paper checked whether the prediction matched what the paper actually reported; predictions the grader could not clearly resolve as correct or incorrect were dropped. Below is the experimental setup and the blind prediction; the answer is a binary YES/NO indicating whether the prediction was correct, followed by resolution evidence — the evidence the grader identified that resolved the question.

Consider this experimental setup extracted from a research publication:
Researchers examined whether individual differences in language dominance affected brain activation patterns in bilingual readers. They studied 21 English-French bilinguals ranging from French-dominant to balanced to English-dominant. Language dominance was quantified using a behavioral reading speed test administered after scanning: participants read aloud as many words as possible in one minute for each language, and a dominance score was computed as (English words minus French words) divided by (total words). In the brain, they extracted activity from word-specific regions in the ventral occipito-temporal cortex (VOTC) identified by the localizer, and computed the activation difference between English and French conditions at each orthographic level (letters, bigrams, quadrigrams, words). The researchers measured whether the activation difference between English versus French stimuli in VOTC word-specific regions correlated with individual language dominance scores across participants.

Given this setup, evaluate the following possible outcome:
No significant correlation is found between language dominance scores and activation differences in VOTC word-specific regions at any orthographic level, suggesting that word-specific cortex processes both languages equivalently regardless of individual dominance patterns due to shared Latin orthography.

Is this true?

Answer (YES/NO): NO